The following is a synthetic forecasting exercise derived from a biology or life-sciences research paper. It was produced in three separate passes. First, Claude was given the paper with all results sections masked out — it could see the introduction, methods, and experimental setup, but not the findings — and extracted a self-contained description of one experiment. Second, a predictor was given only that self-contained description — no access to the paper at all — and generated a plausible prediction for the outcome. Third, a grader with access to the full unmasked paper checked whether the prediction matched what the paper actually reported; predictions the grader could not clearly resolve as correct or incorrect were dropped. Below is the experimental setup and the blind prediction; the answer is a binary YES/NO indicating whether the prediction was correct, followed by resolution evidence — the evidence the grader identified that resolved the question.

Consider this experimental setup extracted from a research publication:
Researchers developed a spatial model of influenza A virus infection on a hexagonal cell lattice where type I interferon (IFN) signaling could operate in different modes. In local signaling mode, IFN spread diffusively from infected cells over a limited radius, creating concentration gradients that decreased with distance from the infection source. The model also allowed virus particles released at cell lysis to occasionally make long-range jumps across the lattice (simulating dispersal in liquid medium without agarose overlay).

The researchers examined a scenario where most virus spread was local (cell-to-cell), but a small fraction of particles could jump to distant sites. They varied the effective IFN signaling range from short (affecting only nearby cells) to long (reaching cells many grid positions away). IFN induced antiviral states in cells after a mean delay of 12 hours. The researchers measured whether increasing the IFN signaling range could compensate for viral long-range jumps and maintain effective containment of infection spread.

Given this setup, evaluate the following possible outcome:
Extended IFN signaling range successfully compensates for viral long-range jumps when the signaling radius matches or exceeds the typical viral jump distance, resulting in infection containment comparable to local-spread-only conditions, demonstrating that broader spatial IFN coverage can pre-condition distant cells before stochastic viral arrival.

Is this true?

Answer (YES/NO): NO